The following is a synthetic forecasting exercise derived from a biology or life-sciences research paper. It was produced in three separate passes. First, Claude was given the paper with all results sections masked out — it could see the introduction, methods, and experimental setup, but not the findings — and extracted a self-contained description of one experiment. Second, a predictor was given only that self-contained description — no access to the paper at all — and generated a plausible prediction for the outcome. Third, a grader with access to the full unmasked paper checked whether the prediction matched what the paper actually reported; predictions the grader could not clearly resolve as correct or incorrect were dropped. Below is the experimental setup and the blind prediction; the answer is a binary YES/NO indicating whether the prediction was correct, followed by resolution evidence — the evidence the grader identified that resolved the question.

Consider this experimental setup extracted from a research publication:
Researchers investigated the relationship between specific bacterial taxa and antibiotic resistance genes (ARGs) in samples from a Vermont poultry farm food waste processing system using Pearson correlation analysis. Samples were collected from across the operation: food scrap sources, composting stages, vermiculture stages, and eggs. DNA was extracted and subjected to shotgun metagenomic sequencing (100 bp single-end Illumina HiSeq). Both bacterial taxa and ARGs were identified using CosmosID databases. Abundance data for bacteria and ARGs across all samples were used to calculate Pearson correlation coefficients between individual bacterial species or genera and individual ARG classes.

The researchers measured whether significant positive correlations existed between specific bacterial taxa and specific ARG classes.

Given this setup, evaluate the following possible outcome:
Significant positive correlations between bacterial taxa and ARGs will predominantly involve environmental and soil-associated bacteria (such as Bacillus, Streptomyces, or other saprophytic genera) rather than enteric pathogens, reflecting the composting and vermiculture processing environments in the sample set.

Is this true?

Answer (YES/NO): NO